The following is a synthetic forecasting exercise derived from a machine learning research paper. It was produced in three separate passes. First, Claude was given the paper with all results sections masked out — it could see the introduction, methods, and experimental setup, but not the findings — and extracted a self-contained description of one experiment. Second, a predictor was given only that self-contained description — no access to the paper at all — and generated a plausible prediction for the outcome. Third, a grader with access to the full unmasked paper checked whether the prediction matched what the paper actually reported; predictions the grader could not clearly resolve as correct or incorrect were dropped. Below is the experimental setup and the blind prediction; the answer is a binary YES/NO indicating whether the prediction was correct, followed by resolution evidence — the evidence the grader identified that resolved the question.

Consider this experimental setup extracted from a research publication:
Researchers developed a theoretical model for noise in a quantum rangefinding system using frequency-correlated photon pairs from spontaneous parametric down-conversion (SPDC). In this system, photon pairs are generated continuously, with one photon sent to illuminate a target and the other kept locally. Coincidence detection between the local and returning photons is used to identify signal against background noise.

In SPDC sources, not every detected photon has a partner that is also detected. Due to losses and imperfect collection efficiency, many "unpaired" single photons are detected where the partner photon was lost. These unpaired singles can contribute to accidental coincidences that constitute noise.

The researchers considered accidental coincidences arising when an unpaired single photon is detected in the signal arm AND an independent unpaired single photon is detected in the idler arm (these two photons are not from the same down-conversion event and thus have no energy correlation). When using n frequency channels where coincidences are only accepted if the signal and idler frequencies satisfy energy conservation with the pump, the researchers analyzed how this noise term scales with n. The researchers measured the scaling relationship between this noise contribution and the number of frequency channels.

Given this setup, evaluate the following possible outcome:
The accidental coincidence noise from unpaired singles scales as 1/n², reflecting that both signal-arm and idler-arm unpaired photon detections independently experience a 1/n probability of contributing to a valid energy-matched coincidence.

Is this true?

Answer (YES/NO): NO